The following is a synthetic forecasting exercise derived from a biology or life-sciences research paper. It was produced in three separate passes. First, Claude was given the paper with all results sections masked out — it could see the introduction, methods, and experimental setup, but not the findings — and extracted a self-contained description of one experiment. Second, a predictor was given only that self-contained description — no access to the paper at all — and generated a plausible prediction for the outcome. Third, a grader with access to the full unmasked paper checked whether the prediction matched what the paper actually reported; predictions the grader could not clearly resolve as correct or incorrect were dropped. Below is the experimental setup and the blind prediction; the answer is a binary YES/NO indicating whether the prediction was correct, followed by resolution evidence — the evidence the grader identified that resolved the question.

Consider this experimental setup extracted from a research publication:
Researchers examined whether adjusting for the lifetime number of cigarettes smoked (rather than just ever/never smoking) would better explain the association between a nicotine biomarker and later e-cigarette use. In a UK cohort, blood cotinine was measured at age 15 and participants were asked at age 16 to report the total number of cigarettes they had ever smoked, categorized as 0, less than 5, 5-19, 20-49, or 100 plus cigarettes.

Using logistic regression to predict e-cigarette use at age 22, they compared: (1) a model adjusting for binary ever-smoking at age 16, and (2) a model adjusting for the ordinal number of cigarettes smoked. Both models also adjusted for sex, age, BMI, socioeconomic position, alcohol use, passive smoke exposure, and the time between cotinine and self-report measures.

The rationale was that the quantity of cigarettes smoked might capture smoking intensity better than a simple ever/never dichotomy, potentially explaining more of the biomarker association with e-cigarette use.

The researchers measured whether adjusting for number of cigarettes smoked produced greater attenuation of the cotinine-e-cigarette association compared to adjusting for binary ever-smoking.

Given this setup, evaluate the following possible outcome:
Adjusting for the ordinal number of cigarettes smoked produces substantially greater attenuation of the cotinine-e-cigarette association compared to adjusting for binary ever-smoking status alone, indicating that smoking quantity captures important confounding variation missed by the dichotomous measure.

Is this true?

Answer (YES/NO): YES